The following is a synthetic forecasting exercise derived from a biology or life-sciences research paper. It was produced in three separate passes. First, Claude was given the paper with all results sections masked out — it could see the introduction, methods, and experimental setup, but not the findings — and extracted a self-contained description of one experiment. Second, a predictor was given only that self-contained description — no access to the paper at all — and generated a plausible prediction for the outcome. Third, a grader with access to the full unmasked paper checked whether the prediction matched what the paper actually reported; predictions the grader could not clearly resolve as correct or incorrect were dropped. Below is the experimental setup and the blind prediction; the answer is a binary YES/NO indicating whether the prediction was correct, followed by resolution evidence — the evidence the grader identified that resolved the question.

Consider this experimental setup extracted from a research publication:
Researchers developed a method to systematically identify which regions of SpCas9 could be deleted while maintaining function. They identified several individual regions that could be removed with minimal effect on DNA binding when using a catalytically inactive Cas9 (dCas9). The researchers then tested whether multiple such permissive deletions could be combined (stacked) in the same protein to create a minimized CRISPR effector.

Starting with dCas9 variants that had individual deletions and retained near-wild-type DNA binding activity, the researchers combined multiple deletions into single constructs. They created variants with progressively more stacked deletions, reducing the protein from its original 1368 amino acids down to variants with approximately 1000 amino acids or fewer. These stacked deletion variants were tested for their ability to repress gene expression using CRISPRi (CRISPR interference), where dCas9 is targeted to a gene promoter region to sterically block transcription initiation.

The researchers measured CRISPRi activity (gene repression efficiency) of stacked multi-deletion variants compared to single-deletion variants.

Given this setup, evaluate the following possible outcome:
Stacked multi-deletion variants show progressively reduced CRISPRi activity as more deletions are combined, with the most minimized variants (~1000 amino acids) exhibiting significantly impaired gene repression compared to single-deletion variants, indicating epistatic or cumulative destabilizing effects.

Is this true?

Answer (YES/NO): YES